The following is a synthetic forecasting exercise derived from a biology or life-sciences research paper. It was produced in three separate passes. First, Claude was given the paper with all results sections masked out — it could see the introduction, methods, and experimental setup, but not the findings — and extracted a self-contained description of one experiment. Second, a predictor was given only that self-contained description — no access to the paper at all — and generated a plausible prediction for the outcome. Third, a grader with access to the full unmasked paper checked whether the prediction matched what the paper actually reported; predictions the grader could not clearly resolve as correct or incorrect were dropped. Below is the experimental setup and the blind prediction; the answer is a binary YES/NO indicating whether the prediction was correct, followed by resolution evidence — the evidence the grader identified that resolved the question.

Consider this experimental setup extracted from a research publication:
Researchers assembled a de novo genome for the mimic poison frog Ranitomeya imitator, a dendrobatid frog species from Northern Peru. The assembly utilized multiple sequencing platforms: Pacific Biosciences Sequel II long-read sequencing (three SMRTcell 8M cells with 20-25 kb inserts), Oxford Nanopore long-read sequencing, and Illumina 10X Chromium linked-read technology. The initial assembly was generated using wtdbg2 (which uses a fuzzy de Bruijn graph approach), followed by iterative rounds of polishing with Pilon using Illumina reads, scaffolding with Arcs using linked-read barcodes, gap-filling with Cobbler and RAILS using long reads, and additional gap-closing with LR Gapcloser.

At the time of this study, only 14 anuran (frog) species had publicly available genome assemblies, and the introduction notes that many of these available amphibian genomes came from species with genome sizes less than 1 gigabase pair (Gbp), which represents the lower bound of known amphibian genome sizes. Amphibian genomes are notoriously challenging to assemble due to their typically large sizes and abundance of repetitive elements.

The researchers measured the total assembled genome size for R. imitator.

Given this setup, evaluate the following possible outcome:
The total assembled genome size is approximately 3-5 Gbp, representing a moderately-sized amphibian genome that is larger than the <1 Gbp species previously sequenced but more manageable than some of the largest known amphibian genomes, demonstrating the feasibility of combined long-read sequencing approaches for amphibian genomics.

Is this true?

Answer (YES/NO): NO